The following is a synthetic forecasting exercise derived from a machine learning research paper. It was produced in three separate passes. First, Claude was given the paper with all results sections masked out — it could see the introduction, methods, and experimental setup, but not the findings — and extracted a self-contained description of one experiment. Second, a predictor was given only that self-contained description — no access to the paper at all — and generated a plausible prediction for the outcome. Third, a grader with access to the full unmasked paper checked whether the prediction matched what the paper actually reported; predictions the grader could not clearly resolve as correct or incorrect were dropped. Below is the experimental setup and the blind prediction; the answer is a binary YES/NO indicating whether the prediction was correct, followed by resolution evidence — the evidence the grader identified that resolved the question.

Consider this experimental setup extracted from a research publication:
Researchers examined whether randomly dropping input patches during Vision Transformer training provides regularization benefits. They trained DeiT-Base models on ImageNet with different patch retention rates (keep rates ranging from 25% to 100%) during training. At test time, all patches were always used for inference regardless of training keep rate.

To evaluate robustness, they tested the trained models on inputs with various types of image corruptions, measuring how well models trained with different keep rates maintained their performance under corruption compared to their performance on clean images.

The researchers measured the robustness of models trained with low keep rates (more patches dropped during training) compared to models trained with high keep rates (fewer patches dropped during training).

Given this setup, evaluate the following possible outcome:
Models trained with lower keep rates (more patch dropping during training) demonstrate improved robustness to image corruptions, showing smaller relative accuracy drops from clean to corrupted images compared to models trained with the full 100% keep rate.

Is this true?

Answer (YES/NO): YES